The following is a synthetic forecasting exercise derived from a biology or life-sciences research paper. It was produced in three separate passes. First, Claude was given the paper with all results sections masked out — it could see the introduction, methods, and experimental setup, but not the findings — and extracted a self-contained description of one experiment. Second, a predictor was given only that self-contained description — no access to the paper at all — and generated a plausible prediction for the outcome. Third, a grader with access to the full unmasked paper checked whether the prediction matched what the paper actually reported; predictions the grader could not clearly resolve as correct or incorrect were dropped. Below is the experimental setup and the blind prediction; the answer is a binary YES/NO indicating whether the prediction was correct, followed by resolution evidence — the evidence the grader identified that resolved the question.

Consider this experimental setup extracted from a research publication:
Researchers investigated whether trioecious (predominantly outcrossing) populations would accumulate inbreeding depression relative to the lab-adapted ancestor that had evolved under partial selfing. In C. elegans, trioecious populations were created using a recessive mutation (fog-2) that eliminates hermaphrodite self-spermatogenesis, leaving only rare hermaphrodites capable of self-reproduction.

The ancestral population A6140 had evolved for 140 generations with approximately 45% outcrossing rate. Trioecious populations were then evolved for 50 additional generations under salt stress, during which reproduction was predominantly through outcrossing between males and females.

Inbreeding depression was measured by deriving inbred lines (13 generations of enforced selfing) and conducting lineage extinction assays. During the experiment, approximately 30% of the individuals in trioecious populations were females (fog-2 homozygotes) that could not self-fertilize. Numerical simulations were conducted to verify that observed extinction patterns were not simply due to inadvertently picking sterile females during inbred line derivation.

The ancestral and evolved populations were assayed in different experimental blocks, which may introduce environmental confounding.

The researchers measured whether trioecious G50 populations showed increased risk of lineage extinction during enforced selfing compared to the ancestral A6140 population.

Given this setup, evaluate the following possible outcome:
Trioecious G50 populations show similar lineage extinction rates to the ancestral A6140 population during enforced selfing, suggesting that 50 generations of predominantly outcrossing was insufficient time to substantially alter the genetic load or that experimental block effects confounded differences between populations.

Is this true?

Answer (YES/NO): NO